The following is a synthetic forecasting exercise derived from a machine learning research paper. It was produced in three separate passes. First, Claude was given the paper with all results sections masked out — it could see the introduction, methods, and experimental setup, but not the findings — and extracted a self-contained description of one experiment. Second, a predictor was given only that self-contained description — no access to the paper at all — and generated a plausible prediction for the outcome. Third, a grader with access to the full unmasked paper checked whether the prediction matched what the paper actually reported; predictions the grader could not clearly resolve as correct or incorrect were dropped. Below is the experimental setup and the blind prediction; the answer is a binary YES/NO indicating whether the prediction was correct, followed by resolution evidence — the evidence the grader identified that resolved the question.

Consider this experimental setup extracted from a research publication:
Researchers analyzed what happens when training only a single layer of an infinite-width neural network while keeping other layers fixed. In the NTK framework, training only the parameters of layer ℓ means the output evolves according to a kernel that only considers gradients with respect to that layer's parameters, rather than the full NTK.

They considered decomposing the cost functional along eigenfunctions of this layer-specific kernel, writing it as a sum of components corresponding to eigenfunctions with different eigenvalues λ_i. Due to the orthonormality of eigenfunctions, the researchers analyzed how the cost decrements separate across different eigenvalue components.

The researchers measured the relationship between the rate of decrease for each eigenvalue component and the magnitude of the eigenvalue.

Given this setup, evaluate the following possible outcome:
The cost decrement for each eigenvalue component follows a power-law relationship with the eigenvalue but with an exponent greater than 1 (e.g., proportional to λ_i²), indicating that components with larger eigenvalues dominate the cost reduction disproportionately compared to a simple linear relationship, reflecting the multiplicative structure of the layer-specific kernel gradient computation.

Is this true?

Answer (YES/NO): NO